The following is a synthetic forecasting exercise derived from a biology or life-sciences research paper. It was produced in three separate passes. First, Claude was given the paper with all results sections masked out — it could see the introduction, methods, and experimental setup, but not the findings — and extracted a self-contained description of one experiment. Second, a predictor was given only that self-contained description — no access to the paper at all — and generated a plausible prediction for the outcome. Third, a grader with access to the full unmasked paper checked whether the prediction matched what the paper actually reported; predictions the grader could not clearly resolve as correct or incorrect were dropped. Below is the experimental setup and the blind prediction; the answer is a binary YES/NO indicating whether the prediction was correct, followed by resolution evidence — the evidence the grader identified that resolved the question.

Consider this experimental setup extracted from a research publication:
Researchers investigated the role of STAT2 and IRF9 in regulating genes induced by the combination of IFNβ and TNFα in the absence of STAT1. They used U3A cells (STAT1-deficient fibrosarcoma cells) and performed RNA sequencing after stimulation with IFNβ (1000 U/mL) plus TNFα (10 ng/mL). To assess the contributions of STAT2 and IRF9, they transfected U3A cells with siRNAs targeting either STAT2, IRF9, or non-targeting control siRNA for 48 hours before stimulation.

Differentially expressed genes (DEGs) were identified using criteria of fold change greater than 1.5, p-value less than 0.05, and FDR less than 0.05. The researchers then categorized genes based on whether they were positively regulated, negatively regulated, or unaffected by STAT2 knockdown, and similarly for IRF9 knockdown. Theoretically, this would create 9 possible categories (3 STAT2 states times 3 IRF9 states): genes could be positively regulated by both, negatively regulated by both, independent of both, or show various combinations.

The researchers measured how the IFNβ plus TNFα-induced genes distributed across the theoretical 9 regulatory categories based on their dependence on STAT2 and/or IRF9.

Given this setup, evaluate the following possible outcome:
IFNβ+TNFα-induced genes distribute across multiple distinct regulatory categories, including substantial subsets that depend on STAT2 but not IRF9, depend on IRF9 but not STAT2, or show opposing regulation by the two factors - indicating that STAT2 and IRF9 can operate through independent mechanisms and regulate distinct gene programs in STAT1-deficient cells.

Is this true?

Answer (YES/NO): NO